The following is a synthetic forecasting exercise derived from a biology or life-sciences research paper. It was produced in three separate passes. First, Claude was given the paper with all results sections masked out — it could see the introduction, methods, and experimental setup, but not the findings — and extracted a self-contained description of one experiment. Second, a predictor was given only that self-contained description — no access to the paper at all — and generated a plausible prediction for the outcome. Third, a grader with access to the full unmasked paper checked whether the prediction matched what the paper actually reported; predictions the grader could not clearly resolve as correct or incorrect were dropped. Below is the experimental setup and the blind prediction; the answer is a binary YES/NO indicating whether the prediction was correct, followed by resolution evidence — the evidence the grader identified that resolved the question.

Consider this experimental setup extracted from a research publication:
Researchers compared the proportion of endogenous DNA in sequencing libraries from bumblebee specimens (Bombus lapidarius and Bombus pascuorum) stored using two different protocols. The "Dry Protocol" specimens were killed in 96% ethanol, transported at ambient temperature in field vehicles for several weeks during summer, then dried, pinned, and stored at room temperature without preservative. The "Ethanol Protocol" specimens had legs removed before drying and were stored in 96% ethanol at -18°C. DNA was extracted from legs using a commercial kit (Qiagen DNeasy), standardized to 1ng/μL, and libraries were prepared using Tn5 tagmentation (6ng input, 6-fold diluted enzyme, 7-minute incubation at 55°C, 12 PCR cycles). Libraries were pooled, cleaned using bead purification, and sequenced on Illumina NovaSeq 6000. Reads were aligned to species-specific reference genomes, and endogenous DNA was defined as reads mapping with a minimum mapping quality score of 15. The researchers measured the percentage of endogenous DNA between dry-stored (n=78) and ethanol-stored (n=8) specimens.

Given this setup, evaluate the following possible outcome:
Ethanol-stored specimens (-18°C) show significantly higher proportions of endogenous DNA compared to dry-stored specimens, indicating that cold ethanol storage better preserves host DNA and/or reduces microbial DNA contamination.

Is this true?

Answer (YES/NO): YES